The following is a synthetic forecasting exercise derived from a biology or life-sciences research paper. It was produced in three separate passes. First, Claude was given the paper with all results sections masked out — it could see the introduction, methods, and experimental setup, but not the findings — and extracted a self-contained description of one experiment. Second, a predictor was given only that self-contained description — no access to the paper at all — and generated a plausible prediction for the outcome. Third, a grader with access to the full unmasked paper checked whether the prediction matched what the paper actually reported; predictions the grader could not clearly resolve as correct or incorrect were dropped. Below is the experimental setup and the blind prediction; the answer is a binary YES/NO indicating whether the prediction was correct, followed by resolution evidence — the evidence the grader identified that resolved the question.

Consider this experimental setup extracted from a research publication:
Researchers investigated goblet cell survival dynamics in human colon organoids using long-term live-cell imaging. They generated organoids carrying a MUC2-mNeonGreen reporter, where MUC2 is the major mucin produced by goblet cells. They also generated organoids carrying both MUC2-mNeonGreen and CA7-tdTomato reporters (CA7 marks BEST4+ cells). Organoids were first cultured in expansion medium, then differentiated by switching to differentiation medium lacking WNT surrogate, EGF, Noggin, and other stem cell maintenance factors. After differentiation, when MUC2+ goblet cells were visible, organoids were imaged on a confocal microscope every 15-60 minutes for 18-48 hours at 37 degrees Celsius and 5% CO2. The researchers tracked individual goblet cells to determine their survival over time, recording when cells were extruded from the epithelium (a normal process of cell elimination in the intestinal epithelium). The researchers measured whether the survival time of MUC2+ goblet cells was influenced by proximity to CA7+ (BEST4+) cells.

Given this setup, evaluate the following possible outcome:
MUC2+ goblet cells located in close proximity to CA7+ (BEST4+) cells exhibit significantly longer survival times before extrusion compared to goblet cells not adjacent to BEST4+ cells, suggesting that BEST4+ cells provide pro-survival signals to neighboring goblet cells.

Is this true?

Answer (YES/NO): NO